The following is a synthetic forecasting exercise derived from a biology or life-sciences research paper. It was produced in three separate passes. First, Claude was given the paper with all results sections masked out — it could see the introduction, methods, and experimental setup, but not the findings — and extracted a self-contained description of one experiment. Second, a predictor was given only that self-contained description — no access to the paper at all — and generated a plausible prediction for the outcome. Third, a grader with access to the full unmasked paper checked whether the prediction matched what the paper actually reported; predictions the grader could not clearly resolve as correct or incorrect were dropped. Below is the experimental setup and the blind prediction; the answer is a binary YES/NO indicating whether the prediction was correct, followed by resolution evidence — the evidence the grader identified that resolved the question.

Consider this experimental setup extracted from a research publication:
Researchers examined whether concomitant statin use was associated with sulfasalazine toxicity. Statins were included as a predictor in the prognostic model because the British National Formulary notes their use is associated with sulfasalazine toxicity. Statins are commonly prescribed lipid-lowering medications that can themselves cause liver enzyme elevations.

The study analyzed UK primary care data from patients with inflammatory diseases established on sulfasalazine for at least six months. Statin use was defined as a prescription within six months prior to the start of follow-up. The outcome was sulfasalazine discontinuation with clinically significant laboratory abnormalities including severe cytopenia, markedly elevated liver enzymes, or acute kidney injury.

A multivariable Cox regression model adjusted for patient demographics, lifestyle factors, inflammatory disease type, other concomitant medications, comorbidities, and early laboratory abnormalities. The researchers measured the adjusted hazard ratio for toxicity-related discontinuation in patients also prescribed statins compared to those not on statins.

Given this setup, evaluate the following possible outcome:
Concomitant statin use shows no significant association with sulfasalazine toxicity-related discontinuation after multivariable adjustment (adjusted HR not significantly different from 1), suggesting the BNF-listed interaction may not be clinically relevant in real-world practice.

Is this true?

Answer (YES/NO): YES